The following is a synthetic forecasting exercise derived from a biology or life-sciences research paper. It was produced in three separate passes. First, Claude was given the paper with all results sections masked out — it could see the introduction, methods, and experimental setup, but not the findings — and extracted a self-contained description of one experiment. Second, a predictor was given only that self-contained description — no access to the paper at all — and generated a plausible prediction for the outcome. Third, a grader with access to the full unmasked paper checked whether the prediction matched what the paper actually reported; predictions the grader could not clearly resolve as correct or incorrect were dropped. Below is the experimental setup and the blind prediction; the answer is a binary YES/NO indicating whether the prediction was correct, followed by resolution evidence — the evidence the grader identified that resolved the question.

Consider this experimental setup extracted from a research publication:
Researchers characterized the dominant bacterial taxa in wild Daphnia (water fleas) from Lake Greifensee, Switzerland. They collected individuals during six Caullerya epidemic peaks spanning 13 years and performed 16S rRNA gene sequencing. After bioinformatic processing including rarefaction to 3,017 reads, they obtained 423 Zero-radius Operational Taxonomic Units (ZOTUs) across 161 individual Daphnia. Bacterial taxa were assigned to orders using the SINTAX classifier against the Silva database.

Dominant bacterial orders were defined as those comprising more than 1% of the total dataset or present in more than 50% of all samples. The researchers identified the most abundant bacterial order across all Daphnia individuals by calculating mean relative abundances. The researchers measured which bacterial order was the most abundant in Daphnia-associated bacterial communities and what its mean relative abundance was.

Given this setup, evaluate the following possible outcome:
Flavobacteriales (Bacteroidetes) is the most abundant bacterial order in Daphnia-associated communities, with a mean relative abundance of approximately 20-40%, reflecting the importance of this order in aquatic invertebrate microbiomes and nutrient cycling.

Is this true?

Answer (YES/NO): NO